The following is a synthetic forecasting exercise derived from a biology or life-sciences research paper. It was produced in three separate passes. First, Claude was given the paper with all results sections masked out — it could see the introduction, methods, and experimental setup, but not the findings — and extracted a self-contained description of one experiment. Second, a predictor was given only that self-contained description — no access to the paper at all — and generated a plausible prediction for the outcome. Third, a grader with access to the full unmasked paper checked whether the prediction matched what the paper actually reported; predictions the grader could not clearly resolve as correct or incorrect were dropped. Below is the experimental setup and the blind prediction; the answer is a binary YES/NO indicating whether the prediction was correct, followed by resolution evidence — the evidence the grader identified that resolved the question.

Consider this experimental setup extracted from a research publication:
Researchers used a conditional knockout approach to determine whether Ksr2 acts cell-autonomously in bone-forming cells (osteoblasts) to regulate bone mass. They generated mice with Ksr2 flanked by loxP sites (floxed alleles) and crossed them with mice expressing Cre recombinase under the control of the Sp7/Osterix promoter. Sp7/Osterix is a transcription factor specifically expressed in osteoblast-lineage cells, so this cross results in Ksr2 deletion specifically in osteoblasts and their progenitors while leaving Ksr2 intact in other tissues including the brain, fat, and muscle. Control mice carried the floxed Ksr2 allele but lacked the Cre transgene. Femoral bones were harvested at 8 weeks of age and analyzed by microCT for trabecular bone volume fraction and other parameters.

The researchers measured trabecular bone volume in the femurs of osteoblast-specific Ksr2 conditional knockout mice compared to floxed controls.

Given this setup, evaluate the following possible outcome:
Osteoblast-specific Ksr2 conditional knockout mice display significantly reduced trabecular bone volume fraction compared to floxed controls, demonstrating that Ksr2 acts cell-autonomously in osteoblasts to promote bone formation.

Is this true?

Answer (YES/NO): NO